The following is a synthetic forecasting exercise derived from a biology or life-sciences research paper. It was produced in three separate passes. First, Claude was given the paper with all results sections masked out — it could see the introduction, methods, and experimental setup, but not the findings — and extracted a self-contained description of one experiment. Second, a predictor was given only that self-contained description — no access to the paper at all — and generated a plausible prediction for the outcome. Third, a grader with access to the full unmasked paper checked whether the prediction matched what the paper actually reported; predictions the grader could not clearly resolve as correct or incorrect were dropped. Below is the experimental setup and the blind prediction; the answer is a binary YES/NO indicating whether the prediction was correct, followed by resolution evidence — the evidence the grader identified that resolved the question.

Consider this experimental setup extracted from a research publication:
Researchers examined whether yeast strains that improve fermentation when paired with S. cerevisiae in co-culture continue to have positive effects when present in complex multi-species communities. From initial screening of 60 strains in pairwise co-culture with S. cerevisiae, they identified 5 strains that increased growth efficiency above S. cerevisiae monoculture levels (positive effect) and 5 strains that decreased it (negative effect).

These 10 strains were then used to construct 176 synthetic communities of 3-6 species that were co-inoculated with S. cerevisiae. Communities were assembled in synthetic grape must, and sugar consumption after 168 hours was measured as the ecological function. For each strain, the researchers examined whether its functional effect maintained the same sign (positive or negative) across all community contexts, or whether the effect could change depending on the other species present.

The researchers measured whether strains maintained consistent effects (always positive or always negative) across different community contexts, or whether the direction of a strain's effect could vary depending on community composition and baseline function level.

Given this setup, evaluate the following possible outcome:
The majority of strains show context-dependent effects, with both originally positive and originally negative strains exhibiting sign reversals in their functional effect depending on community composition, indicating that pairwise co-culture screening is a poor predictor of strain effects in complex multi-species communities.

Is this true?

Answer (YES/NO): NO